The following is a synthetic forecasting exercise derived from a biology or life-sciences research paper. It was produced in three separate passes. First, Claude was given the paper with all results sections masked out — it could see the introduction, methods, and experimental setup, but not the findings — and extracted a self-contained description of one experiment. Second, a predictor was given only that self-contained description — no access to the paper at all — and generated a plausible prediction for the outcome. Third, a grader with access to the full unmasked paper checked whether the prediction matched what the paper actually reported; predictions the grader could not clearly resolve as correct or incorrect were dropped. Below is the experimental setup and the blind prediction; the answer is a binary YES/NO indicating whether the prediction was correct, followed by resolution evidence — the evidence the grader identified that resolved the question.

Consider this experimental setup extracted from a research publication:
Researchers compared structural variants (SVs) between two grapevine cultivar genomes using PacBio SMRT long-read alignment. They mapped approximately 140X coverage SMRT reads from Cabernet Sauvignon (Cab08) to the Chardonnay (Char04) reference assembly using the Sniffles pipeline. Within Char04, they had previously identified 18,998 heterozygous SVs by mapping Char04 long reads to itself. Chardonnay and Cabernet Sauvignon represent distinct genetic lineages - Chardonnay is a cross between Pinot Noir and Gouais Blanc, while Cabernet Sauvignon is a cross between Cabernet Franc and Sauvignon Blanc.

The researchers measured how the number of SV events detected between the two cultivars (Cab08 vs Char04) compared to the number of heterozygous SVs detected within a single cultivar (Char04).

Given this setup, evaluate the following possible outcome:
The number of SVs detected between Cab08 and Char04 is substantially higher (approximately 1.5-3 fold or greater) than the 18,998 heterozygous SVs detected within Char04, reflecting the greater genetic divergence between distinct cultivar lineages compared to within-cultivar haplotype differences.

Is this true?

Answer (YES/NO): YES